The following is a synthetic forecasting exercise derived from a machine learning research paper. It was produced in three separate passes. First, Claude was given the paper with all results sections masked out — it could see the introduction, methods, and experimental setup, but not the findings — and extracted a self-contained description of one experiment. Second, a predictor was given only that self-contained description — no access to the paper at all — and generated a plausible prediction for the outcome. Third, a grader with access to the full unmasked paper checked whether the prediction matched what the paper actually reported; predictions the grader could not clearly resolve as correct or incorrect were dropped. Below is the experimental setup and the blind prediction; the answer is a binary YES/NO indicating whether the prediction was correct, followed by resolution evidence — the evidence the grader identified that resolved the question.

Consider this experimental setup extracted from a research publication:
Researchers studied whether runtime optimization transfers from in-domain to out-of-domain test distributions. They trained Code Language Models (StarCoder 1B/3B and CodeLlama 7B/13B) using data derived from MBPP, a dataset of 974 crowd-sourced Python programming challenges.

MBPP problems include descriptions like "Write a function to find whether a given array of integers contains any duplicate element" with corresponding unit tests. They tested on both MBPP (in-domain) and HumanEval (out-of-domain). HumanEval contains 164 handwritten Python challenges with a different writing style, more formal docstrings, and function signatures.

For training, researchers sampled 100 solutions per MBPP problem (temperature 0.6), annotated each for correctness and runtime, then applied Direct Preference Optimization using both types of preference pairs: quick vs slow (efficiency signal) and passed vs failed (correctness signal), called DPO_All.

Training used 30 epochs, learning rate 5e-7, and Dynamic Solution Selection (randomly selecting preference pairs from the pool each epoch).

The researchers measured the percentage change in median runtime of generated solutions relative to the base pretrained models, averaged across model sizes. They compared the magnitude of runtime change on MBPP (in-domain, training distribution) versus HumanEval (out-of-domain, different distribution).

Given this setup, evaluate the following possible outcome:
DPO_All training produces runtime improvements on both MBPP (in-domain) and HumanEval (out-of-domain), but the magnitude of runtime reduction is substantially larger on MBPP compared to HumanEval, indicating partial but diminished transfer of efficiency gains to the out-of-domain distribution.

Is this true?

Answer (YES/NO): YES